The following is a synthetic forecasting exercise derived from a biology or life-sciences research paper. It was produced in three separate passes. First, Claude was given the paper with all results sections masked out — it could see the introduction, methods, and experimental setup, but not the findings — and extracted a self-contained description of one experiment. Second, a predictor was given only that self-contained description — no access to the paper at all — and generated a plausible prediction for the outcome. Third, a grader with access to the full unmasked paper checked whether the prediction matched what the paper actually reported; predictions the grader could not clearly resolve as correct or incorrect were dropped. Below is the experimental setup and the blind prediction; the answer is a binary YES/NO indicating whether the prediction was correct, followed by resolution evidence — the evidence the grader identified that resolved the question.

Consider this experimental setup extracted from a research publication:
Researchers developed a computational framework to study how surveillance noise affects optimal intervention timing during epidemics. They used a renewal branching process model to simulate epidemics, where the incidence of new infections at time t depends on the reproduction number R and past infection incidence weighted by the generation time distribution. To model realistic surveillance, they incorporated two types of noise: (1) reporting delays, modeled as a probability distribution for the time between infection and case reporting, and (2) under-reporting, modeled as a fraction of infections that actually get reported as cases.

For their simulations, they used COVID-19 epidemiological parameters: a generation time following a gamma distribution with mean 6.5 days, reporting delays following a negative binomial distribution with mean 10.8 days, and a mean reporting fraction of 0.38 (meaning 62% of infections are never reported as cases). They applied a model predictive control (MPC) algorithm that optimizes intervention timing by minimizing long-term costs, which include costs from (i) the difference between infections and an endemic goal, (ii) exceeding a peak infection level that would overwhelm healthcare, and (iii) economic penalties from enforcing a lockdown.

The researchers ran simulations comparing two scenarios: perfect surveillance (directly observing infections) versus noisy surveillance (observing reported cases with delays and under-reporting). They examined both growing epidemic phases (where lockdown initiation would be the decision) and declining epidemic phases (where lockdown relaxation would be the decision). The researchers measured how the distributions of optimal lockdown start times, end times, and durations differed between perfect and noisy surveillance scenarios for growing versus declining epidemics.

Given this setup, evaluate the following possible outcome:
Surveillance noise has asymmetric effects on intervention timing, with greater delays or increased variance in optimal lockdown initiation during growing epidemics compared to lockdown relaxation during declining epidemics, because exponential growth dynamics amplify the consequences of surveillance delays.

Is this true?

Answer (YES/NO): YES